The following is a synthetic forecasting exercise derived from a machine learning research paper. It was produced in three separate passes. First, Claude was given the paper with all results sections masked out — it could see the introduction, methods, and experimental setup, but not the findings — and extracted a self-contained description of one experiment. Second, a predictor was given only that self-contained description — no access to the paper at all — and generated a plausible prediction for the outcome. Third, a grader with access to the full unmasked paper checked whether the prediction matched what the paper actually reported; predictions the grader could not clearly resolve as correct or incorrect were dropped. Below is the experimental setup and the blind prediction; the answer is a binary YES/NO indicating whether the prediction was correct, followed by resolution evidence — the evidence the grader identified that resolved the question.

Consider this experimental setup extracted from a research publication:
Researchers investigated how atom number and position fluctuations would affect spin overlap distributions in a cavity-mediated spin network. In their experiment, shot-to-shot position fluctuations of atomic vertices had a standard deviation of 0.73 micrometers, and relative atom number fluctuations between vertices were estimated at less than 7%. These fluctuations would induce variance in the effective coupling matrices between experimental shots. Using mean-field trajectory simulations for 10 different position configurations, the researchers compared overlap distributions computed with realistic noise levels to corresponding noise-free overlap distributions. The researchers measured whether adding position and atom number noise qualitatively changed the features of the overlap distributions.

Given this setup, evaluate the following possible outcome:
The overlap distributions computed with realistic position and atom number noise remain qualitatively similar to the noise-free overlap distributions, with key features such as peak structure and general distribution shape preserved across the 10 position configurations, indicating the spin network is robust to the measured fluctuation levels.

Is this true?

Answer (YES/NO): YES